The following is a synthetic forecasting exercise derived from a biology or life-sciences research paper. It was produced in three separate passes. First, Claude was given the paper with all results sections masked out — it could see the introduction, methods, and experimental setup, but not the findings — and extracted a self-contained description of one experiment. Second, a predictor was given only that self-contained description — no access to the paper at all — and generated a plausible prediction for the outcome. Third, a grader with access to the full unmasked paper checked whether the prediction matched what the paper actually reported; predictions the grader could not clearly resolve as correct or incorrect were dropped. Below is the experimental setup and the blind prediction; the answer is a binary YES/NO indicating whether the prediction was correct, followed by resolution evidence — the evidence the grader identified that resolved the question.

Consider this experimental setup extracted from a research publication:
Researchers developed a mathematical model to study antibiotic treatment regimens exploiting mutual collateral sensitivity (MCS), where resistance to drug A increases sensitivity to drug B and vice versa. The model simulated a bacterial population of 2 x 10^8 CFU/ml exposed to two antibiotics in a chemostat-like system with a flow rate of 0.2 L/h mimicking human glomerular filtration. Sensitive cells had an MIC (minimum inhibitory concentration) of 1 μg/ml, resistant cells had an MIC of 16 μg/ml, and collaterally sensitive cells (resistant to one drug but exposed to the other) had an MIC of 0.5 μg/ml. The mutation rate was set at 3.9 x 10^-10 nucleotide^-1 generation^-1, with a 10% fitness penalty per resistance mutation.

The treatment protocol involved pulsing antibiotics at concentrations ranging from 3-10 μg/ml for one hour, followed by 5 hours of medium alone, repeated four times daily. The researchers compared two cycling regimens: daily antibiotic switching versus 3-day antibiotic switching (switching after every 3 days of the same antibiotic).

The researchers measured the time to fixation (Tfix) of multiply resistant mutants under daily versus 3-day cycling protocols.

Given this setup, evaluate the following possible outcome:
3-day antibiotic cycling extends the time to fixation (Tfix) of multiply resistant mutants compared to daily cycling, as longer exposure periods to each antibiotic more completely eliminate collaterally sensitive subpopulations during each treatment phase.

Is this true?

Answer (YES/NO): YES